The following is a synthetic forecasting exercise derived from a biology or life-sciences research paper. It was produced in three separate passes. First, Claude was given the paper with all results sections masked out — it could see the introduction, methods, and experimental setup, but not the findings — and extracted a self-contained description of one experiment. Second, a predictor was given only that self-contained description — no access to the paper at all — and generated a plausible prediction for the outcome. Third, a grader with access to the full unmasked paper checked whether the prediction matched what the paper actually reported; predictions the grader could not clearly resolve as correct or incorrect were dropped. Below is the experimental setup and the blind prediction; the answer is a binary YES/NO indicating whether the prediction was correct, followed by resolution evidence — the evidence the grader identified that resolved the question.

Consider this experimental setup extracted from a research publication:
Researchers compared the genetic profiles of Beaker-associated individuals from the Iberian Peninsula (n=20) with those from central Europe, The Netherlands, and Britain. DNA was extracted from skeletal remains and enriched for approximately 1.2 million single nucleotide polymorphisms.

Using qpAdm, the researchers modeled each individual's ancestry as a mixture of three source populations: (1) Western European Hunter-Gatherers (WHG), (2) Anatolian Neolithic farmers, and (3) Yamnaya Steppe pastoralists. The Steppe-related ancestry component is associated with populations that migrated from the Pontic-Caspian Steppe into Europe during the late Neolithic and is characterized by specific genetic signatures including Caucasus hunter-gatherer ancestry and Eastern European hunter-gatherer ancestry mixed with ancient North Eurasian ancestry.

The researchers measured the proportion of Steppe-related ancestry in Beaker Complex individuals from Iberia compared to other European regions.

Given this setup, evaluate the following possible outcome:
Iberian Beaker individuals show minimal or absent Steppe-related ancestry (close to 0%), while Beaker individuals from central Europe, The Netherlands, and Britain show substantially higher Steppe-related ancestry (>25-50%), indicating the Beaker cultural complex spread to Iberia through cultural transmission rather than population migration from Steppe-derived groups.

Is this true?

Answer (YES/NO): YES